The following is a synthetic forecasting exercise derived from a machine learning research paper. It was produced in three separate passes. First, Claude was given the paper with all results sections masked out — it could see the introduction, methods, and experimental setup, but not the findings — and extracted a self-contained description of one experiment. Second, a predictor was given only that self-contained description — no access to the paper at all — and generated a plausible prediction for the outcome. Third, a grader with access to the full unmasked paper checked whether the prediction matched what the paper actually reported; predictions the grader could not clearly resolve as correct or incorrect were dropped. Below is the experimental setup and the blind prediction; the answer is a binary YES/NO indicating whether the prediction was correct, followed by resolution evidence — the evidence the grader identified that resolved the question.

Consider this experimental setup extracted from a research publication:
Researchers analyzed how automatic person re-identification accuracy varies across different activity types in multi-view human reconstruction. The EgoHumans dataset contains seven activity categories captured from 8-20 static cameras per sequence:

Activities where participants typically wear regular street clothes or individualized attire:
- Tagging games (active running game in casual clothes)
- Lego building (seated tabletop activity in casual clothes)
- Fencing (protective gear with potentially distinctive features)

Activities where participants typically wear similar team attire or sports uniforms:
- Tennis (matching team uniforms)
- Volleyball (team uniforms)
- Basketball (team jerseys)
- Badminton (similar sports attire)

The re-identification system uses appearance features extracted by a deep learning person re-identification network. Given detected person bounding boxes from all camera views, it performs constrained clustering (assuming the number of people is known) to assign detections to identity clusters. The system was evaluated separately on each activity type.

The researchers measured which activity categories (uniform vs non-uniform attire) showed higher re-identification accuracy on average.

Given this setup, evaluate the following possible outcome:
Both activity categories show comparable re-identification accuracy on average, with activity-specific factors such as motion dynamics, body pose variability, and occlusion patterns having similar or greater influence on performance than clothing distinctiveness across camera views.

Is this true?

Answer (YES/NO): NO